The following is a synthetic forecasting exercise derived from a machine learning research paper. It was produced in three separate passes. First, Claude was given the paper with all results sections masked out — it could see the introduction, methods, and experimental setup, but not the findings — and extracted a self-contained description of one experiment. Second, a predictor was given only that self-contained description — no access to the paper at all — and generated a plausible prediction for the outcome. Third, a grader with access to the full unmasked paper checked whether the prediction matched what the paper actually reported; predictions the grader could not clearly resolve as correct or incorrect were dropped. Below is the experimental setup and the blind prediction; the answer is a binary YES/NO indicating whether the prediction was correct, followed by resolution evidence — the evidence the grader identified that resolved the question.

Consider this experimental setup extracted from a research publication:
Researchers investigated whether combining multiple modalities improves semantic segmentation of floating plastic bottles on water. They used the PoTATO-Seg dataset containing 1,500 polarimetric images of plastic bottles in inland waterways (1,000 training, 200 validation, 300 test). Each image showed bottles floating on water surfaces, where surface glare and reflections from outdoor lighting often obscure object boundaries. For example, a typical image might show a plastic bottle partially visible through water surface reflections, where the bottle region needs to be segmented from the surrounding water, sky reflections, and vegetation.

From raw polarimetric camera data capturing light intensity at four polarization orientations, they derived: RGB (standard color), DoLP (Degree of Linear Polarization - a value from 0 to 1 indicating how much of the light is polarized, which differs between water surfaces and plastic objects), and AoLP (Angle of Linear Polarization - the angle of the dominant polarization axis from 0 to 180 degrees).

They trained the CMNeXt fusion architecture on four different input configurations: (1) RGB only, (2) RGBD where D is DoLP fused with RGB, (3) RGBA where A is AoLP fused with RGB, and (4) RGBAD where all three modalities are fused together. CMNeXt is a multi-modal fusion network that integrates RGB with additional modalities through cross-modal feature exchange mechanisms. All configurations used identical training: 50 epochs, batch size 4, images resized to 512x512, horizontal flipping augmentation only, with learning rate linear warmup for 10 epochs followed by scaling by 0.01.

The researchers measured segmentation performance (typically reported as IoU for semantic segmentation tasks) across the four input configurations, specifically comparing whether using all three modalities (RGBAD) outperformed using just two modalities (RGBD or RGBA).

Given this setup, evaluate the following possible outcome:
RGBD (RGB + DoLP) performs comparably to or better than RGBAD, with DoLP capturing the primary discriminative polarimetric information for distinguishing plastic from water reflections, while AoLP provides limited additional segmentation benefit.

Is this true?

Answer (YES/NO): NO